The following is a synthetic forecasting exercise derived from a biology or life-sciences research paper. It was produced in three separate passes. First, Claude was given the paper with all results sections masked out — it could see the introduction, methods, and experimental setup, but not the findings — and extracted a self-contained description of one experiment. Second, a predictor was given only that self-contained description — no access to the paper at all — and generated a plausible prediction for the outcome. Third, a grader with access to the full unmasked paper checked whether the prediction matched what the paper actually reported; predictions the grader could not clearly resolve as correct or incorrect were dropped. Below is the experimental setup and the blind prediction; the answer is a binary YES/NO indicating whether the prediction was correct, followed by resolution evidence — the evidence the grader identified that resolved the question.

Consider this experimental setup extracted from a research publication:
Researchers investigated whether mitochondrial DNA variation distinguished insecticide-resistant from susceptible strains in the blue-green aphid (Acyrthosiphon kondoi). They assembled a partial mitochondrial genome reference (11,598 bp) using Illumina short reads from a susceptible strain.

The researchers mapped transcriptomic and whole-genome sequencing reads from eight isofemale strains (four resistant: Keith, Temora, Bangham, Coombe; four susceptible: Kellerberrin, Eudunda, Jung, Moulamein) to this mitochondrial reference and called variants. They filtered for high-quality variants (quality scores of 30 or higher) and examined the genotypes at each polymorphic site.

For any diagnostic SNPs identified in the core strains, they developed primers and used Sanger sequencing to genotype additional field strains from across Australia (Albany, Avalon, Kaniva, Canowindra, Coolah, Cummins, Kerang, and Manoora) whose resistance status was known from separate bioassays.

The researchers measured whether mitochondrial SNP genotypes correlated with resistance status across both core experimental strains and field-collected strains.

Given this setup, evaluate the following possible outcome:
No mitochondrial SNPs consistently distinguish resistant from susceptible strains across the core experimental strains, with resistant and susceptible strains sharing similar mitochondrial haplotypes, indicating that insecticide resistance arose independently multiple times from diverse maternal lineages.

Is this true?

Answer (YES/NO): NO